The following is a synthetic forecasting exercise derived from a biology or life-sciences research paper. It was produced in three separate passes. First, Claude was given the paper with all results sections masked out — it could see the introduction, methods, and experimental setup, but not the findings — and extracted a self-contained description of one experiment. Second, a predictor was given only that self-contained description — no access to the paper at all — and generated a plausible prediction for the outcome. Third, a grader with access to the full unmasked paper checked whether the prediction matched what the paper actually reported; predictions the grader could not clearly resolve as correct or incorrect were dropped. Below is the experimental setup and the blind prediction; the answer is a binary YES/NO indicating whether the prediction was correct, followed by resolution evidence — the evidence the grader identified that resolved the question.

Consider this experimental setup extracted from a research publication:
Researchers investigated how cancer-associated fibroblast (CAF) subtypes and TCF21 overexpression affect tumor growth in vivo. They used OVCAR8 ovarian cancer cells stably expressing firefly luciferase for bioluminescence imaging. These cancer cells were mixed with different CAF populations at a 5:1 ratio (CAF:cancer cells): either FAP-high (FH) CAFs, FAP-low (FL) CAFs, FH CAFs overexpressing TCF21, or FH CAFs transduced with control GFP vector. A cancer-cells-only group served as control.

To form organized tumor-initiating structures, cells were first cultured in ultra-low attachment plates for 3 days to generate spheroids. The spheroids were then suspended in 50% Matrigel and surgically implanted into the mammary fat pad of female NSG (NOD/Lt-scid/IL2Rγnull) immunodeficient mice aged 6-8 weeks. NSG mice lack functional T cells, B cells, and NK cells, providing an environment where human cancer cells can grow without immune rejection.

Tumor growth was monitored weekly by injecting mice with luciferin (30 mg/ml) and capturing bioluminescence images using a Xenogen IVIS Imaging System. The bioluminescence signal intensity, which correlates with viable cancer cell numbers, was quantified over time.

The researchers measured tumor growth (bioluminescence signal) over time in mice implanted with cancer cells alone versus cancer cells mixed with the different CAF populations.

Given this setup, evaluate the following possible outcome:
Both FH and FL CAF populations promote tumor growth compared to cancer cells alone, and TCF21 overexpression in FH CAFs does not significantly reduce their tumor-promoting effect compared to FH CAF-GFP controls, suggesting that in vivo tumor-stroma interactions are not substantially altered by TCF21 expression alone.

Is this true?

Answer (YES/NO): NO